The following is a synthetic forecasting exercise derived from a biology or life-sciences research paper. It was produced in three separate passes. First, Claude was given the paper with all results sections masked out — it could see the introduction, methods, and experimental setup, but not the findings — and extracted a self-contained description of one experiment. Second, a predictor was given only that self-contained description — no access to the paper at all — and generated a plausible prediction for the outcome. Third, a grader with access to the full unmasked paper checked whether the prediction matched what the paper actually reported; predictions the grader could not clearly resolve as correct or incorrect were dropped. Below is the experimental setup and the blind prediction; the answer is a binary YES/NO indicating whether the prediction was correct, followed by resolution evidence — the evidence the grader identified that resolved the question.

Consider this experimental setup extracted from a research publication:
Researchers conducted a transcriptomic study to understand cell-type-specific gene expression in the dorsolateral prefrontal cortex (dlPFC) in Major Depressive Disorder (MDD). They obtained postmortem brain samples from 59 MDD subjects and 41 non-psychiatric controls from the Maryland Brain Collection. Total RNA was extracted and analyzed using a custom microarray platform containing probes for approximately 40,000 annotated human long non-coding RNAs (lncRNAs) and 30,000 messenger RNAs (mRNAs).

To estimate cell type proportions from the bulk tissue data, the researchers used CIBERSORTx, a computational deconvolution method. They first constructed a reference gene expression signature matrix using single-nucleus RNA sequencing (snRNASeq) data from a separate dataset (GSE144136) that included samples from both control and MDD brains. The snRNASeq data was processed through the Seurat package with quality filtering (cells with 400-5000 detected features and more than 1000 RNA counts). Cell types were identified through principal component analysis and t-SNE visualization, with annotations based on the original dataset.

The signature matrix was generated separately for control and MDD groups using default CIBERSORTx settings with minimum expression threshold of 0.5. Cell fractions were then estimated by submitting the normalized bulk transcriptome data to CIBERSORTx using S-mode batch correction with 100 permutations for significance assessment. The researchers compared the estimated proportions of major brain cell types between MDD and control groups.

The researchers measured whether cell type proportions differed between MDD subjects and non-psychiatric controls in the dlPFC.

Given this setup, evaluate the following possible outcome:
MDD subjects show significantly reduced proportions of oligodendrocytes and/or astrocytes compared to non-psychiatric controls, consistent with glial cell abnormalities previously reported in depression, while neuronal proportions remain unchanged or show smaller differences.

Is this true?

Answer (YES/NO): NO